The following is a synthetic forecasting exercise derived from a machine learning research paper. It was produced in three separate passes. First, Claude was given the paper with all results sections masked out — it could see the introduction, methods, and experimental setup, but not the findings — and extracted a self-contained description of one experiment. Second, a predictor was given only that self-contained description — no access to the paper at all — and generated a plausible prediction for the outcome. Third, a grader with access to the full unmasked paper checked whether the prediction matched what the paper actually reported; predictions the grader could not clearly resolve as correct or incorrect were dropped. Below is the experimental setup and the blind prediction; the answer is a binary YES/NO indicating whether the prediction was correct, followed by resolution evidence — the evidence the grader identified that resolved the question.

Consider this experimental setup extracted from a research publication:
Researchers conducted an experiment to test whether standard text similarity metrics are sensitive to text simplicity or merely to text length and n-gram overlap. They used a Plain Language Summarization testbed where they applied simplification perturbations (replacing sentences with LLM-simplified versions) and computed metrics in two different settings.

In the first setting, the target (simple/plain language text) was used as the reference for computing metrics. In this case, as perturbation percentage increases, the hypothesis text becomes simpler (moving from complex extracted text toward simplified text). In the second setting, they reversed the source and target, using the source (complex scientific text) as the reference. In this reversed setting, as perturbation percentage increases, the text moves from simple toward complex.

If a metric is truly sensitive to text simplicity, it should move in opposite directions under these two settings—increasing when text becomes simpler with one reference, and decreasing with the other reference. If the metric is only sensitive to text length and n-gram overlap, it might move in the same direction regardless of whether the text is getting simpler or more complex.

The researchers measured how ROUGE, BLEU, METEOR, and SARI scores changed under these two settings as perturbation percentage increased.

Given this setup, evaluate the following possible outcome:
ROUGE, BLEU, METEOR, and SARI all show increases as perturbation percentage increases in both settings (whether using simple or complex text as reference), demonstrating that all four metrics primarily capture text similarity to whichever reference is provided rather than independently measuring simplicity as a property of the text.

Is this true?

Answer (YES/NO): NO